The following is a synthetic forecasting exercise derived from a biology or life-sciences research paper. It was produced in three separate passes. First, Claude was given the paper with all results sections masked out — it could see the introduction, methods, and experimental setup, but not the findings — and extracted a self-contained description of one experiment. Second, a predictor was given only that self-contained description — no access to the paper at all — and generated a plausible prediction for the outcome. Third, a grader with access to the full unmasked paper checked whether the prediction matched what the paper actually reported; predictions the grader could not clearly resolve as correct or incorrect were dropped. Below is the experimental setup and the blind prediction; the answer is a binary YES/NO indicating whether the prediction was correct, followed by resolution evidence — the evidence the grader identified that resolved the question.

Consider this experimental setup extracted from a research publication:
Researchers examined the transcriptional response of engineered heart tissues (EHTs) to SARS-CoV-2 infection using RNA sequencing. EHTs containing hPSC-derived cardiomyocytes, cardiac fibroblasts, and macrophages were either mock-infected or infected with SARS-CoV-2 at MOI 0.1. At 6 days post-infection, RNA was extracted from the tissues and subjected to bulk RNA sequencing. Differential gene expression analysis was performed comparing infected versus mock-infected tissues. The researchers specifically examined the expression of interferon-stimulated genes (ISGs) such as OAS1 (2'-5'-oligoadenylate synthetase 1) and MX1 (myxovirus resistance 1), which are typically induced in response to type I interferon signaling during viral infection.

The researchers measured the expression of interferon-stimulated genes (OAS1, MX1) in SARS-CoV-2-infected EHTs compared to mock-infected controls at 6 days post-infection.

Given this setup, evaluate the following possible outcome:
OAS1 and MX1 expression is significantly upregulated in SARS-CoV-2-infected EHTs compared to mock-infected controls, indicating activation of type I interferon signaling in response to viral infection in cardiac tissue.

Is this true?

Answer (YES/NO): YES